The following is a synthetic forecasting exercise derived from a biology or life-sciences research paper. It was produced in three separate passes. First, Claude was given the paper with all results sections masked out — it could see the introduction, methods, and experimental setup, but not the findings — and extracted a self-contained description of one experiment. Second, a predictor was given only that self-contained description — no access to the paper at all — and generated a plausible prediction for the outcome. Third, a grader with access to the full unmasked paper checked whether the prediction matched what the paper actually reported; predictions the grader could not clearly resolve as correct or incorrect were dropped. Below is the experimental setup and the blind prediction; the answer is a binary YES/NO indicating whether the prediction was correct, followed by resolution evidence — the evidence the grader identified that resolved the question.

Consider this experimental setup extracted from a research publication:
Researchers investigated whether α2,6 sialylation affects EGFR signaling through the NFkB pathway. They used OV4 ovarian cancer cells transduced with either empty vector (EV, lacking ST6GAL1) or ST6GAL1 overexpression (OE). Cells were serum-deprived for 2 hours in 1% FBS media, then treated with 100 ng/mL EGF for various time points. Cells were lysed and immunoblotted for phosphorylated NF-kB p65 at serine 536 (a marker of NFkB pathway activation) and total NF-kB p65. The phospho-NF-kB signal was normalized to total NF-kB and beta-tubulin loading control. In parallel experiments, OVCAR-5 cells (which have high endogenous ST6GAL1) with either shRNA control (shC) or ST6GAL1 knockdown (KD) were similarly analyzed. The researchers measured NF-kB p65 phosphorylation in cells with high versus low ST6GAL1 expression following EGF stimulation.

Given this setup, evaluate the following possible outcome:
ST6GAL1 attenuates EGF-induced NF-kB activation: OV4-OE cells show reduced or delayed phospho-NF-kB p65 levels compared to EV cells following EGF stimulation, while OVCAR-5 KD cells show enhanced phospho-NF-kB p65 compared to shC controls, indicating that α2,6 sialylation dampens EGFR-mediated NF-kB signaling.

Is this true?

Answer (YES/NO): NO